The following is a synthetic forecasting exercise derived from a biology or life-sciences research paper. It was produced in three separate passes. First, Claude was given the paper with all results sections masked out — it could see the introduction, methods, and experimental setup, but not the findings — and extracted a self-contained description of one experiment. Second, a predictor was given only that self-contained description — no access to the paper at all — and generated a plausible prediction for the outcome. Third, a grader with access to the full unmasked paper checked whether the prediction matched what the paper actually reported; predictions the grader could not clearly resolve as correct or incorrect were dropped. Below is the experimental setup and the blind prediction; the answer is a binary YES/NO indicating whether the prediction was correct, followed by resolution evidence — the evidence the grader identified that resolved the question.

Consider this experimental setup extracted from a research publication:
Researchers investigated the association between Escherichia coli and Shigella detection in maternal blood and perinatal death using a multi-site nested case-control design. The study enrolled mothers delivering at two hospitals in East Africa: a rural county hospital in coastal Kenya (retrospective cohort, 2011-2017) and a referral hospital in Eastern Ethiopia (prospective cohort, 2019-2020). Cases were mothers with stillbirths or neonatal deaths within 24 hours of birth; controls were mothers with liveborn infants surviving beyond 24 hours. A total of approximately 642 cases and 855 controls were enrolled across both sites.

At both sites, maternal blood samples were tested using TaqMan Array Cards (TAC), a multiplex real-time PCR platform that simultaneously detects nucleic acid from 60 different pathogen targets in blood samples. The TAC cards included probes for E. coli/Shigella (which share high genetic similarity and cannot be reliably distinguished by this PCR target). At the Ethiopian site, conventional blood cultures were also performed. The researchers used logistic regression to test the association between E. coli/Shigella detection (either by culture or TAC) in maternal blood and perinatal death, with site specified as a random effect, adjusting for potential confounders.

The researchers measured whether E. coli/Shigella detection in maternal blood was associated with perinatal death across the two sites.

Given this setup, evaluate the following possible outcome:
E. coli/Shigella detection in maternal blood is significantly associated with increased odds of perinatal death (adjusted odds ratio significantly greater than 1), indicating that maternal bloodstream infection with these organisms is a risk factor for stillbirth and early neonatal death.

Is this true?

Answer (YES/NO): YES